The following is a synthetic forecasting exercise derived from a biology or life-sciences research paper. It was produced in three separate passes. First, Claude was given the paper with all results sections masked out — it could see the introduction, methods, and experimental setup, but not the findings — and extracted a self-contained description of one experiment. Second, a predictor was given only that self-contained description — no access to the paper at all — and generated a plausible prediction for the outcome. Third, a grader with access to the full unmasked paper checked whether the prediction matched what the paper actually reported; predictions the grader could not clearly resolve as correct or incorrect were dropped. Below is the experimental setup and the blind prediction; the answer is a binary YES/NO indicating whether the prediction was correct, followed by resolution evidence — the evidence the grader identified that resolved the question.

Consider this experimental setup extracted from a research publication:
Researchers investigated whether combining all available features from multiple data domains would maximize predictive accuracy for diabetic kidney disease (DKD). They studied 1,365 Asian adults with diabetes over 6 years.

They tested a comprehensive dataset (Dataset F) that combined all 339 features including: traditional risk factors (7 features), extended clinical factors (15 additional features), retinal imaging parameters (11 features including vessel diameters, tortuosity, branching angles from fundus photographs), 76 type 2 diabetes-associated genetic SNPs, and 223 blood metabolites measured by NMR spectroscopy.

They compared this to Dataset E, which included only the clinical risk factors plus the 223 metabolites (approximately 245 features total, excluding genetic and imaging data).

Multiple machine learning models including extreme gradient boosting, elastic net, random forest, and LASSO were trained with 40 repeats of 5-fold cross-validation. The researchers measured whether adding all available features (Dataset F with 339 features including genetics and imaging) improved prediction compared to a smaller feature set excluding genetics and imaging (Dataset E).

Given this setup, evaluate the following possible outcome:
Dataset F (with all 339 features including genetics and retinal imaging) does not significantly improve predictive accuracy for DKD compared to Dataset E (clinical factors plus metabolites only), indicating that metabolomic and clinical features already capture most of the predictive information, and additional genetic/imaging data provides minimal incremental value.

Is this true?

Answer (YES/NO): YES